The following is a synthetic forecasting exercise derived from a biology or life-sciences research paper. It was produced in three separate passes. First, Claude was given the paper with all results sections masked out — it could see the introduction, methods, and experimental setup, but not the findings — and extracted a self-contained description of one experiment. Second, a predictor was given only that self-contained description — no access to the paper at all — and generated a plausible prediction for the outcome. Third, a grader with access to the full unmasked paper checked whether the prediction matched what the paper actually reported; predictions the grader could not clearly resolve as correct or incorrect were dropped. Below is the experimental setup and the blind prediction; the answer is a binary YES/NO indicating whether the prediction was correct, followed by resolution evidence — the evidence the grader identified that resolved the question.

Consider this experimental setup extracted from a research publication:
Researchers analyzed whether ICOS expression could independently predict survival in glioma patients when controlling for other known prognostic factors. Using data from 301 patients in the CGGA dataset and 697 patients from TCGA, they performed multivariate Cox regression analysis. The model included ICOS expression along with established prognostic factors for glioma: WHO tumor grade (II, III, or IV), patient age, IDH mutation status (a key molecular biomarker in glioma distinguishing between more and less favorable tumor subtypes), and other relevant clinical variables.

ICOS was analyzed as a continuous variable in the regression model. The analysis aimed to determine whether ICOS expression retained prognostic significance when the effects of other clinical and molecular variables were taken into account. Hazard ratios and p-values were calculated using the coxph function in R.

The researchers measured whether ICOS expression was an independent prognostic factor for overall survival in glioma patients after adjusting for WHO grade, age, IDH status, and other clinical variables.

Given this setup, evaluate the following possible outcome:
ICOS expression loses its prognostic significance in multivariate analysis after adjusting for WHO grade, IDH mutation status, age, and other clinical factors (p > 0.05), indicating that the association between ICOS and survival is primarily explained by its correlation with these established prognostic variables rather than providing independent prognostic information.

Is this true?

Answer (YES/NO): NO